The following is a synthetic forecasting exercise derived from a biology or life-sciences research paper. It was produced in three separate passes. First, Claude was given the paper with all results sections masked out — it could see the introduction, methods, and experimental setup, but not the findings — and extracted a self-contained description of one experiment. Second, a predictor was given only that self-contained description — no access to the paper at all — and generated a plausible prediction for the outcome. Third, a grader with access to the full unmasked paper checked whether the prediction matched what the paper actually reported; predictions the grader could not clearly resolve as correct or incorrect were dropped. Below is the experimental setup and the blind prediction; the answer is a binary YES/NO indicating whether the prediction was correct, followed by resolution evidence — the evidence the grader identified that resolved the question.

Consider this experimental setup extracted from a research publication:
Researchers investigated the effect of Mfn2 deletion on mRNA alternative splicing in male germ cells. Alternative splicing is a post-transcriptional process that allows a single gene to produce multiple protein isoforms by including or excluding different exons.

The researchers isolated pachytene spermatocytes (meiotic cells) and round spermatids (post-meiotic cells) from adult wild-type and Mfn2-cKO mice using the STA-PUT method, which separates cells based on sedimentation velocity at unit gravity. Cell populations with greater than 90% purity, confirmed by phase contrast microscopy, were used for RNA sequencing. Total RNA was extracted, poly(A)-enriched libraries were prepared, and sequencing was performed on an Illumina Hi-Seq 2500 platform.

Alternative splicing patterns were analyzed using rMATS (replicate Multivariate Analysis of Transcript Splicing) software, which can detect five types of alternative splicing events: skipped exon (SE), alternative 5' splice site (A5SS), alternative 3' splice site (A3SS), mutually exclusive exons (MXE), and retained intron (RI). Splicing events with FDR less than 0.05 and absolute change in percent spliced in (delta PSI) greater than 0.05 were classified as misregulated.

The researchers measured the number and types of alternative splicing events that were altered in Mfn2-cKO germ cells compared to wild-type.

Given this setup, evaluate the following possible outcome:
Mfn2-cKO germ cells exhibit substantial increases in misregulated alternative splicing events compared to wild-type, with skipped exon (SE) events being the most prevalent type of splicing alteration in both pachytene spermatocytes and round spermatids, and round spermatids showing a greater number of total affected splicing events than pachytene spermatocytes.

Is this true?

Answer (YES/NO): NO